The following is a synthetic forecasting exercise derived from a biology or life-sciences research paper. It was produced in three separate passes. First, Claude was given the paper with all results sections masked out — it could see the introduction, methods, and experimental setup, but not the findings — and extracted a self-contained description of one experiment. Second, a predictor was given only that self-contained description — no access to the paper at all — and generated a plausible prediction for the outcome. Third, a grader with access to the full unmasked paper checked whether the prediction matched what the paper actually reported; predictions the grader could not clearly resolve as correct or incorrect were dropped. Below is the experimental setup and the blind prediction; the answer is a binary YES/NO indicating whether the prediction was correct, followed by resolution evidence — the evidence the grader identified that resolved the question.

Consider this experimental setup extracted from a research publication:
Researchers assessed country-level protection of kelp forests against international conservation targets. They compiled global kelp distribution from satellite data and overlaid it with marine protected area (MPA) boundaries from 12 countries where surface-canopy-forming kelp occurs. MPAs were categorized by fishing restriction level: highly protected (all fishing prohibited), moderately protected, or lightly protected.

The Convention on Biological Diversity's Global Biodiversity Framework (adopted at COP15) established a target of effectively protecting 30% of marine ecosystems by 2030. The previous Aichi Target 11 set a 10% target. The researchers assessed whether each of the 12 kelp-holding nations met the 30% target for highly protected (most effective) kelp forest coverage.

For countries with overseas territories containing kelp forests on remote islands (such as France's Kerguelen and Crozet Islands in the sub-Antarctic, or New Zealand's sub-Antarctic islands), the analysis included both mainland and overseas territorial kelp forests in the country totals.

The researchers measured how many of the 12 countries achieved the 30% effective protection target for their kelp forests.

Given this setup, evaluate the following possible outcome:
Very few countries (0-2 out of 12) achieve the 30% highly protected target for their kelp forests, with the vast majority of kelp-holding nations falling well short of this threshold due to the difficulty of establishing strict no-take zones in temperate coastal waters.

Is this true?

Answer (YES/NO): YES